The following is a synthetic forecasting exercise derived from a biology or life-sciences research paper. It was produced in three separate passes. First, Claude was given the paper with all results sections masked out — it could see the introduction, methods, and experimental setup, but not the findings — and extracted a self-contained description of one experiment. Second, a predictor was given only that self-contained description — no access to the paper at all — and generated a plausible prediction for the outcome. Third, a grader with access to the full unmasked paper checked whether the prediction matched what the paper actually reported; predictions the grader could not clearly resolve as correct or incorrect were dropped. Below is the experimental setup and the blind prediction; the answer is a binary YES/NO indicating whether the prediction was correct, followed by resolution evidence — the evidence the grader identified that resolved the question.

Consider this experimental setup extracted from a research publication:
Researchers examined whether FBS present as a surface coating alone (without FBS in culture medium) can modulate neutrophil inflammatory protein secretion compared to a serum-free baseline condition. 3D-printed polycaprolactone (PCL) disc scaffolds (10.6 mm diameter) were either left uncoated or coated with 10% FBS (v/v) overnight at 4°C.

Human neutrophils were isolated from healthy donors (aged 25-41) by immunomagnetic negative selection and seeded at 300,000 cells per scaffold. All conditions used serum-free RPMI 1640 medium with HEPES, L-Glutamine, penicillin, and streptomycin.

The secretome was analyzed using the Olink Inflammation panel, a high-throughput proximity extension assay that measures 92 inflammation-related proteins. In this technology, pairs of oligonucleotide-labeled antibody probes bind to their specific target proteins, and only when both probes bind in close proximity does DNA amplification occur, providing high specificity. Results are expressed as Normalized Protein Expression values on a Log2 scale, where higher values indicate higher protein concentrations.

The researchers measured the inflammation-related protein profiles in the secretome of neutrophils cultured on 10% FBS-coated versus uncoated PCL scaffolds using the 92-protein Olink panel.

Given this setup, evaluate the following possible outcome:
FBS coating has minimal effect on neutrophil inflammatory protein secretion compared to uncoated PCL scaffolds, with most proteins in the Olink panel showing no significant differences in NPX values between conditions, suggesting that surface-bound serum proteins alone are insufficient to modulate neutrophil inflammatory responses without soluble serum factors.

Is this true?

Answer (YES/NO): YES